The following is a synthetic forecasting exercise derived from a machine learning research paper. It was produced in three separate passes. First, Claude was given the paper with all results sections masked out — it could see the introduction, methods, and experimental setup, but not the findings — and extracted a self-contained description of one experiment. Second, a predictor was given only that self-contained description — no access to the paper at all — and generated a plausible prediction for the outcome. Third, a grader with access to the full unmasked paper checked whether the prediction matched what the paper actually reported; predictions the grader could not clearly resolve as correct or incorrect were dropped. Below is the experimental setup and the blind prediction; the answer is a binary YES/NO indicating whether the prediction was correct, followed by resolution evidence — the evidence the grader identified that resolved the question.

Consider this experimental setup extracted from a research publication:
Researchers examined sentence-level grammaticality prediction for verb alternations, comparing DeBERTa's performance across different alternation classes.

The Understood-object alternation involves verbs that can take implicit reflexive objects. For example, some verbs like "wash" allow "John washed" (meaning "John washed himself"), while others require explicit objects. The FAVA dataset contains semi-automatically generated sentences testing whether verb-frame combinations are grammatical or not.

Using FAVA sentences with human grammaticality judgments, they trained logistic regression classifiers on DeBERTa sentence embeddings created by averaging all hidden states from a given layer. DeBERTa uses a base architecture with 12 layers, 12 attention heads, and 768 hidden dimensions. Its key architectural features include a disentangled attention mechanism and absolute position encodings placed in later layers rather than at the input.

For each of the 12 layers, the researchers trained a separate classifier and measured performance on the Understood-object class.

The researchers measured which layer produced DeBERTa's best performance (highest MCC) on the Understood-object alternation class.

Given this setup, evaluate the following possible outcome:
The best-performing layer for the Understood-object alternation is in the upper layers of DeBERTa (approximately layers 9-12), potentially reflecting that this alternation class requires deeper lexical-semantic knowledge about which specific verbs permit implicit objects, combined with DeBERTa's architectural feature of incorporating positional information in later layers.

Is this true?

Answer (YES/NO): NO